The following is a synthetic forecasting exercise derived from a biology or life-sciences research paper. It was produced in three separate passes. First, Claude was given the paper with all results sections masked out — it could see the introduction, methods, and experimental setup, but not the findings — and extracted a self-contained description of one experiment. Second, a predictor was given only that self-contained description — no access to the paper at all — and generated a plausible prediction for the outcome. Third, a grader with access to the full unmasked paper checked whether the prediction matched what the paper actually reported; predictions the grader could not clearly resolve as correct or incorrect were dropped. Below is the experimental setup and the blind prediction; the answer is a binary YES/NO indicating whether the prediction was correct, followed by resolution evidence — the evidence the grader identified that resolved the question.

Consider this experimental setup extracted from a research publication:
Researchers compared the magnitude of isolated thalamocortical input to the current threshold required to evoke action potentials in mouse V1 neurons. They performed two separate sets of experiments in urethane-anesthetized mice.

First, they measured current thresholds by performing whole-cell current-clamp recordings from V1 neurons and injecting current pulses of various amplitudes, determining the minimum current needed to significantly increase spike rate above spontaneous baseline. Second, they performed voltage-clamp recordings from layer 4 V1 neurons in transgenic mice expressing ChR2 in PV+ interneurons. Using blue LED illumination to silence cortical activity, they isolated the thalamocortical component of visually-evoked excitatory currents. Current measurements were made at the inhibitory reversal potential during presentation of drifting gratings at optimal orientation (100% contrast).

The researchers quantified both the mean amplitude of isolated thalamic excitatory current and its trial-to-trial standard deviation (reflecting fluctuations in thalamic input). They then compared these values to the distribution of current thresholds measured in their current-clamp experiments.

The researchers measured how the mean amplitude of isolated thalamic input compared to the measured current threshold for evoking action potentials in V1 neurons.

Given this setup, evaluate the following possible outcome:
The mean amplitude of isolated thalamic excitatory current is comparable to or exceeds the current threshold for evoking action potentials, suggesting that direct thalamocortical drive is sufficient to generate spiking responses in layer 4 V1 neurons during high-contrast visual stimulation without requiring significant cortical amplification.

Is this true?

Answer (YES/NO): NO